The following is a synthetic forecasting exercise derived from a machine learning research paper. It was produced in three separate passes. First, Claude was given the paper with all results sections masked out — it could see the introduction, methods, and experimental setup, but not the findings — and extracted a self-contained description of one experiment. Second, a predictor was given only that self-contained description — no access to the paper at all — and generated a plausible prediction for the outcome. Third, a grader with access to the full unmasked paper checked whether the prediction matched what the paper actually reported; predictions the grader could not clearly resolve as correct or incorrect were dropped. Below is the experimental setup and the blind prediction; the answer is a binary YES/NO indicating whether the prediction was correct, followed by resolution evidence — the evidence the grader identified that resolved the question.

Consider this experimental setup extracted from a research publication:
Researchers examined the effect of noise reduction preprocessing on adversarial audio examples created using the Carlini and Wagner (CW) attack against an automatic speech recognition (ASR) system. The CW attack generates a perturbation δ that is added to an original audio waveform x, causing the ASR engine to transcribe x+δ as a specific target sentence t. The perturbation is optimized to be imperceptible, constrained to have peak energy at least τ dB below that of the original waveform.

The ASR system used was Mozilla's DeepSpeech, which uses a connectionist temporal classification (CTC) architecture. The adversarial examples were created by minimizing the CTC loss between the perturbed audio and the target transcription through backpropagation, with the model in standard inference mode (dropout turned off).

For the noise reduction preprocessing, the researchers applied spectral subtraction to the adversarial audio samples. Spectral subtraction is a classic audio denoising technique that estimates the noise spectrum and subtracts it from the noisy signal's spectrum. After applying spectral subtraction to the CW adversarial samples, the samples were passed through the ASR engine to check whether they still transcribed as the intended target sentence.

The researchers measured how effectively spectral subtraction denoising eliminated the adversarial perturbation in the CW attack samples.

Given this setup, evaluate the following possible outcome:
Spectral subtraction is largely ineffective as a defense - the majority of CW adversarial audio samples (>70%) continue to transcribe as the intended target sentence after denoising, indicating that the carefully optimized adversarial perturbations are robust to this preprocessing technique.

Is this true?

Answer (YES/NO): NO